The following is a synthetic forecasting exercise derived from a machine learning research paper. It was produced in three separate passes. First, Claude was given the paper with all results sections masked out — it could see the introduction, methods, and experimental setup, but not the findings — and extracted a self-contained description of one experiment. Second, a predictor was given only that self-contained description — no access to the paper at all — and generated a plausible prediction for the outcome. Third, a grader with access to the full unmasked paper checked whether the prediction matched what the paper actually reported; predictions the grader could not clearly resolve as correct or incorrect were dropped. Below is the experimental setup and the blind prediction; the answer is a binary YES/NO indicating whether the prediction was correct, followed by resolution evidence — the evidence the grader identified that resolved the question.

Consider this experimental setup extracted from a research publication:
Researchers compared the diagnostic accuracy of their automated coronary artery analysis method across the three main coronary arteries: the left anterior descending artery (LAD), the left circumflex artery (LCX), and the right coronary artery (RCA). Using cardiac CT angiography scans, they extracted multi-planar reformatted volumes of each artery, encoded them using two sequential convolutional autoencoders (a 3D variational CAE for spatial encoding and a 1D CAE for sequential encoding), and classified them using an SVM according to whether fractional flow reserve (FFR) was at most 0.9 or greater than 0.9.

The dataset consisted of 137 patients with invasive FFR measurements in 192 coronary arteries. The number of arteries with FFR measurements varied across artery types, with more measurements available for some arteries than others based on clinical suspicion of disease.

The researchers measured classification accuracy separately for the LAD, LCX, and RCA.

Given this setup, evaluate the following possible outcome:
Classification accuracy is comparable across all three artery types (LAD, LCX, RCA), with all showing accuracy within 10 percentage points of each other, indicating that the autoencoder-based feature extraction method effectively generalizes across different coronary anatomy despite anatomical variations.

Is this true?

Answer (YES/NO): NO